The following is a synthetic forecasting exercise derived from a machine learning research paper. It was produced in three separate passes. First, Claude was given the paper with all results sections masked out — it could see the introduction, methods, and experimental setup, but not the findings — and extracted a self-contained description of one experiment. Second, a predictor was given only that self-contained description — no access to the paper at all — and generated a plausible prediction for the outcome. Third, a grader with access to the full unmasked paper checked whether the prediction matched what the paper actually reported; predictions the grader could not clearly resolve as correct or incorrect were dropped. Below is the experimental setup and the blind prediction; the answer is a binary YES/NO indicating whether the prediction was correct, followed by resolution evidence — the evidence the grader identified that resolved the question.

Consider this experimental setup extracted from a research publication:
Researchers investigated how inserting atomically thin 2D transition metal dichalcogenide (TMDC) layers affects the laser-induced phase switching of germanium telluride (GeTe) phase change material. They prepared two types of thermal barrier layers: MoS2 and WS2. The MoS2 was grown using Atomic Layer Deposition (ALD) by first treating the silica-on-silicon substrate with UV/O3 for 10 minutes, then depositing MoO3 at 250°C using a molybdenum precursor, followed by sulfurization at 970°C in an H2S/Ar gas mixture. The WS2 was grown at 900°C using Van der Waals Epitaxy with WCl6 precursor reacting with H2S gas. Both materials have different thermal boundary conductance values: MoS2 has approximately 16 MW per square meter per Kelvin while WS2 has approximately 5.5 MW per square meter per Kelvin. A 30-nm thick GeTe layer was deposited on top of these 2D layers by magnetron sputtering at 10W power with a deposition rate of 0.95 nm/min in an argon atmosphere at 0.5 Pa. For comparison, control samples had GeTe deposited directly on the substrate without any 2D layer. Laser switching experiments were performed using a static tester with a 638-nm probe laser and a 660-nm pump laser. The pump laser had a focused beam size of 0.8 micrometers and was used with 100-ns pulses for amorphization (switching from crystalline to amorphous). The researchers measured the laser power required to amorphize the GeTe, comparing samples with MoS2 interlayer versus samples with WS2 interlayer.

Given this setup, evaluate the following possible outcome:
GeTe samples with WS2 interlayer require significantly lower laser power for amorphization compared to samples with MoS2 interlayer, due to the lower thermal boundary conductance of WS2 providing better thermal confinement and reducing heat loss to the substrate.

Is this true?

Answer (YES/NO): NO